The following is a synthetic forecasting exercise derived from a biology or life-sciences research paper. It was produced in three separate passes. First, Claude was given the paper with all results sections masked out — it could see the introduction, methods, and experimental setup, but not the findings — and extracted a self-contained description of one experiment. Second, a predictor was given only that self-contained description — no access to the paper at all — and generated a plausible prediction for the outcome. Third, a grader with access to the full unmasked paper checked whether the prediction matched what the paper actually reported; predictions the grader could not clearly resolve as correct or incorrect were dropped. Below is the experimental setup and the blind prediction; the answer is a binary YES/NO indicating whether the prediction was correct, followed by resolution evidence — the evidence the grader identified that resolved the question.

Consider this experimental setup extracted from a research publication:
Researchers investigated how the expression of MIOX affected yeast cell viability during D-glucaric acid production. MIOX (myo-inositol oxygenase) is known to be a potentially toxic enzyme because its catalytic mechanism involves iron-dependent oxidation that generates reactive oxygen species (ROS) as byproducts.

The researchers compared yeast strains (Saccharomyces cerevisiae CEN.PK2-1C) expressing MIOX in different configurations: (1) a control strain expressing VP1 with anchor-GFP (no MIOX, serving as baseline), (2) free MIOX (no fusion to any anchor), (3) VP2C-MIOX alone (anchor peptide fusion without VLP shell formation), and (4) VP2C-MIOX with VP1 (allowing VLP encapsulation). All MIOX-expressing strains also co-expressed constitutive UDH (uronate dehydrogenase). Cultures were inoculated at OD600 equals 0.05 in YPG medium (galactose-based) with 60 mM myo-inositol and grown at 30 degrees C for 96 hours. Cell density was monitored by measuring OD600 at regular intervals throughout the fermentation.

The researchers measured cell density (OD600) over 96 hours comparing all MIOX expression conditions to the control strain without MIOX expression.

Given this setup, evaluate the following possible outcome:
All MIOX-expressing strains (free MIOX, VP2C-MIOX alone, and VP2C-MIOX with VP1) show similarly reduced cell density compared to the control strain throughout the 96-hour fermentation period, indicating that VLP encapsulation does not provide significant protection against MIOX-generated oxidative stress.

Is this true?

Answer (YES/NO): NO